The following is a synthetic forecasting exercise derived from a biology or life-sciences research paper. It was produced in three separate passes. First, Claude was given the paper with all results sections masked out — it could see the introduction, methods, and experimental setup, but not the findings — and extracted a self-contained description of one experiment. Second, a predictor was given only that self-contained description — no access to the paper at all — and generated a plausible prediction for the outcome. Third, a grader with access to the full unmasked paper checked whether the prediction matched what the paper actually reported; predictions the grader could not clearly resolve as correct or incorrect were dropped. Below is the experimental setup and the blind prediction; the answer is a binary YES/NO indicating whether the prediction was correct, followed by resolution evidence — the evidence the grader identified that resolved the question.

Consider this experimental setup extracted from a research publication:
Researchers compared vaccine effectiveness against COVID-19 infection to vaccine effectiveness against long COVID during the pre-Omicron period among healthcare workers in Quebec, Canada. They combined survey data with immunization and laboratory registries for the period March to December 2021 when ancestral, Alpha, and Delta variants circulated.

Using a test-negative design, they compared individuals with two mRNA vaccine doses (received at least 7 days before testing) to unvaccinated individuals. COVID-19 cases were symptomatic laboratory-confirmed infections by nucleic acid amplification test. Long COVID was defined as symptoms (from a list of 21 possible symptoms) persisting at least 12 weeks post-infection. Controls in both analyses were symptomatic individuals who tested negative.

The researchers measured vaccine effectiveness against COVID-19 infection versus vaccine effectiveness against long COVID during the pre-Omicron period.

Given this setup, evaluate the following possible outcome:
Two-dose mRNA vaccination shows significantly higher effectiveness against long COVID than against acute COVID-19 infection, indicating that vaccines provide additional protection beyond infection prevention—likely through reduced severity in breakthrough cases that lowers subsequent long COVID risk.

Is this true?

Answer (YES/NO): NO